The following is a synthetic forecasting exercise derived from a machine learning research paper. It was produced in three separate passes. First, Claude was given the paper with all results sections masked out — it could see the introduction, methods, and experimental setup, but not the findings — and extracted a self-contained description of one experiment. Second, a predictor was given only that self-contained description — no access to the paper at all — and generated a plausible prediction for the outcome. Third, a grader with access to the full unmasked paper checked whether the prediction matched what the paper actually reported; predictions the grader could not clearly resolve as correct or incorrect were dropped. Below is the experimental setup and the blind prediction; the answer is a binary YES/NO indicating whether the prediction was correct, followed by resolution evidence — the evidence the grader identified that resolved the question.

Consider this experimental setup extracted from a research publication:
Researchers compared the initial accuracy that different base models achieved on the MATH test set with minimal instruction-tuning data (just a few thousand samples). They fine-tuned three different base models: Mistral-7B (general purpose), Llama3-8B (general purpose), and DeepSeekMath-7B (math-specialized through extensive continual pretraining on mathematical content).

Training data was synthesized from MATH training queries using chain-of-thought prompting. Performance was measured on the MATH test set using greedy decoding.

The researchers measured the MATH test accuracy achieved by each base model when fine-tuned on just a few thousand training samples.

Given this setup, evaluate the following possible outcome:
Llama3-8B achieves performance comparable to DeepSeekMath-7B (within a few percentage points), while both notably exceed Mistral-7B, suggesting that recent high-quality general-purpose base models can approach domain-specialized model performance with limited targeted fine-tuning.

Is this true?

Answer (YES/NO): NO